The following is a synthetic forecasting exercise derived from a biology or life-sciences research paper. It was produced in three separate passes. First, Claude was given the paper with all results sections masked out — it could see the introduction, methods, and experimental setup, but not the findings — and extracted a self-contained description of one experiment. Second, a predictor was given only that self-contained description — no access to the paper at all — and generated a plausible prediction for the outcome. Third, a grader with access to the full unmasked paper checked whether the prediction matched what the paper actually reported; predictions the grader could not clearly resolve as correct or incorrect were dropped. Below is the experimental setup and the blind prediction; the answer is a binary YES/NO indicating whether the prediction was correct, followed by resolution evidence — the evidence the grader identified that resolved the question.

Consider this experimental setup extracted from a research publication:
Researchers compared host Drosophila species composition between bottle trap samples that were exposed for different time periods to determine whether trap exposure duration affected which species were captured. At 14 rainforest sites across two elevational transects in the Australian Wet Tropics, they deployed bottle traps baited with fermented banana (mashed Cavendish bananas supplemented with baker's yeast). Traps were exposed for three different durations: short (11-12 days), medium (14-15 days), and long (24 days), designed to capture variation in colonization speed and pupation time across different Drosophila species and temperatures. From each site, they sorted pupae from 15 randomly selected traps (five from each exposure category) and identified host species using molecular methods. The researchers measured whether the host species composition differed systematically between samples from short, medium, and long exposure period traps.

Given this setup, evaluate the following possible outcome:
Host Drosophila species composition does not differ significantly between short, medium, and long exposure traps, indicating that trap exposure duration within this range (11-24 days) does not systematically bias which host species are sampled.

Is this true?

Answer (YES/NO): YES